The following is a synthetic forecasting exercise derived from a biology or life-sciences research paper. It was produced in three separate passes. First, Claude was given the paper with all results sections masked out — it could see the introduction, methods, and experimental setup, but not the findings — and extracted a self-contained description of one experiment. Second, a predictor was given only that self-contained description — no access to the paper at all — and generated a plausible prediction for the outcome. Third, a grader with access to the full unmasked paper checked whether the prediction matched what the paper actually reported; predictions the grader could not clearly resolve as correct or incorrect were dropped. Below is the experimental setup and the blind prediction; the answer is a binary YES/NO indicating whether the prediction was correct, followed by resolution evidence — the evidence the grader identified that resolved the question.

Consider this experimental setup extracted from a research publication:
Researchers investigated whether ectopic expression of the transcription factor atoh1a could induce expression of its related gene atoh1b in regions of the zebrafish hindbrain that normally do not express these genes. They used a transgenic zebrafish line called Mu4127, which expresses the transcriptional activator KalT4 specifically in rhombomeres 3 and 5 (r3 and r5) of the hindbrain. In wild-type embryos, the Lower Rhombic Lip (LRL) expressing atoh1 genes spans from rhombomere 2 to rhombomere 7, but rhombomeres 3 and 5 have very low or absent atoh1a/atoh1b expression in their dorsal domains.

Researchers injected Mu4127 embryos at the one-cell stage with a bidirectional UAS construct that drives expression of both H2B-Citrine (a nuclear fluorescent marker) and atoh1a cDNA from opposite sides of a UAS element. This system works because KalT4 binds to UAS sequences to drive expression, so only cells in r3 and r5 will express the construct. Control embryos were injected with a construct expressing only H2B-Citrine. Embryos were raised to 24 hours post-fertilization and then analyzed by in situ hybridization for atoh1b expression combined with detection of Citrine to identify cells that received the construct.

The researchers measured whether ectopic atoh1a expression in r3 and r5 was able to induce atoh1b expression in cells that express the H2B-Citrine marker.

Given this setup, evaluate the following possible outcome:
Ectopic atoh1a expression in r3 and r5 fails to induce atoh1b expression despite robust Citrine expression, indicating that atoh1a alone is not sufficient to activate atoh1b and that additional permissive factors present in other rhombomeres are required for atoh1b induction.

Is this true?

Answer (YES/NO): NO